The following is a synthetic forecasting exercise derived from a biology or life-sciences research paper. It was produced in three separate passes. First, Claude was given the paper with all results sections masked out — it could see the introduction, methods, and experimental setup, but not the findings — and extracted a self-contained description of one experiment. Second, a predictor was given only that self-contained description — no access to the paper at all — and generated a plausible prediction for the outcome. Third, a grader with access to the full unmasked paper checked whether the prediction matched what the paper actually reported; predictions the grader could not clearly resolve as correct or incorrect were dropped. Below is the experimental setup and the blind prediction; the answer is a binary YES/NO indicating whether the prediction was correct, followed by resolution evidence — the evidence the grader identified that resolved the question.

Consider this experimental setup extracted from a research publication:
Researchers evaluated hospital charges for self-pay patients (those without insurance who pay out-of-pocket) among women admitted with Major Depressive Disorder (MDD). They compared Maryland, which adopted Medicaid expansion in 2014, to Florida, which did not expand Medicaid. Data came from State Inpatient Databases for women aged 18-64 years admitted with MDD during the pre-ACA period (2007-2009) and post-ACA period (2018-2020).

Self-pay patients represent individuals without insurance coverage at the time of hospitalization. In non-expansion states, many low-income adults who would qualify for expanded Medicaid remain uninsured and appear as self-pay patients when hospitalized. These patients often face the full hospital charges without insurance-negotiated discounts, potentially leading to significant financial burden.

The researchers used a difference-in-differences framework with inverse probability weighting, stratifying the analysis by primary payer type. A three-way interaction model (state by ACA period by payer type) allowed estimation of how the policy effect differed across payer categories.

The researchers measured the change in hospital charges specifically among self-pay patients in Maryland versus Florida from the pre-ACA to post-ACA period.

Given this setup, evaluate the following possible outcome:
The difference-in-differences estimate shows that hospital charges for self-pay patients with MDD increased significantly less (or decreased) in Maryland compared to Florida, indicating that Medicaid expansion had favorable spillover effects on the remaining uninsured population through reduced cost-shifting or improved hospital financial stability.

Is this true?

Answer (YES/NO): YES